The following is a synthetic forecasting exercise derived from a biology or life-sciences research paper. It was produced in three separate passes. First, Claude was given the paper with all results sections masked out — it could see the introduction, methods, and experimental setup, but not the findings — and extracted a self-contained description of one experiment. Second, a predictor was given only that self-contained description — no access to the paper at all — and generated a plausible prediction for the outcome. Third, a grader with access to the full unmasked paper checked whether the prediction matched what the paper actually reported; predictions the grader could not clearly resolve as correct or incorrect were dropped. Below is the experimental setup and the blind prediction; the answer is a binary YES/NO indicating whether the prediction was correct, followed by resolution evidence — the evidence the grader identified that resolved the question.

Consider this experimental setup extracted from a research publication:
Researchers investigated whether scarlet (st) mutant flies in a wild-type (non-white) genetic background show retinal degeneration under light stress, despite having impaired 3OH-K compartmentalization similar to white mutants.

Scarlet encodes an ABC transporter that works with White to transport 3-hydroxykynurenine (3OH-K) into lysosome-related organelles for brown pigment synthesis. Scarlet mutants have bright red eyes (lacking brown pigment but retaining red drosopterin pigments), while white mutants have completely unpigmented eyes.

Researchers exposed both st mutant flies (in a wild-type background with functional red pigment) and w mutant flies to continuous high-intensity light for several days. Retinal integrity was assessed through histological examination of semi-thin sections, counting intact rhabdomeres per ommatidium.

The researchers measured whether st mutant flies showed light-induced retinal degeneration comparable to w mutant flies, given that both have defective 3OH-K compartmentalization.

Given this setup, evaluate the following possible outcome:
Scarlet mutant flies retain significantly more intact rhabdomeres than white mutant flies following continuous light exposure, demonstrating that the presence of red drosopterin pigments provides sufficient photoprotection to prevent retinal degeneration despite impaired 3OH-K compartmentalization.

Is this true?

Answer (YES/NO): YES